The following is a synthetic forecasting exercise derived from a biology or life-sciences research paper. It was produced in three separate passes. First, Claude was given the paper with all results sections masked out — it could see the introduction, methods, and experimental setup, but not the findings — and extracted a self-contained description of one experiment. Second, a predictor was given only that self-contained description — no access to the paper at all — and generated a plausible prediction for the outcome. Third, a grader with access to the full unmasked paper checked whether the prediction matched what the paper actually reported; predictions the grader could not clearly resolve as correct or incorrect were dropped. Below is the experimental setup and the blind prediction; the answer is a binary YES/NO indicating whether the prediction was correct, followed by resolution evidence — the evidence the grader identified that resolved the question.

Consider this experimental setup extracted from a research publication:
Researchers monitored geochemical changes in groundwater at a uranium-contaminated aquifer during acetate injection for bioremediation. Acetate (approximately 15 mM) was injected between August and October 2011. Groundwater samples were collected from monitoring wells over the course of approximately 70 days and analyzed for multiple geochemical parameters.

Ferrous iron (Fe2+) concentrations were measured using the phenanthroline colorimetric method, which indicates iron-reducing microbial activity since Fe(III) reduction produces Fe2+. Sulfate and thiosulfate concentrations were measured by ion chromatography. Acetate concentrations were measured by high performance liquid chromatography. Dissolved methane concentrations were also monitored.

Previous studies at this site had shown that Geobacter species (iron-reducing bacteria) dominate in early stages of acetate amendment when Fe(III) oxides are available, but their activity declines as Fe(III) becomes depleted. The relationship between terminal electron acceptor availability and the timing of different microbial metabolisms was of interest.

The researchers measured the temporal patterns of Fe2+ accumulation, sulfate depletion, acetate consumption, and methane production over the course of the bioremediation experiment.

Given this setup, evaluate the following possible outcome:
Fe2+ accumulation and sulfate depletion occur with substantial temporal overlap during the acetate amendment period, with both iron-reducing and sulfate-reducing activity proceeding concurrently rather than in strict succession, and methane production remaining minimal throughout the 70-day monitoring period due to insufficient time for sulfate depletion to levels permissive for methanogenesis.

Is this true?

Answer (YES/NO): NO